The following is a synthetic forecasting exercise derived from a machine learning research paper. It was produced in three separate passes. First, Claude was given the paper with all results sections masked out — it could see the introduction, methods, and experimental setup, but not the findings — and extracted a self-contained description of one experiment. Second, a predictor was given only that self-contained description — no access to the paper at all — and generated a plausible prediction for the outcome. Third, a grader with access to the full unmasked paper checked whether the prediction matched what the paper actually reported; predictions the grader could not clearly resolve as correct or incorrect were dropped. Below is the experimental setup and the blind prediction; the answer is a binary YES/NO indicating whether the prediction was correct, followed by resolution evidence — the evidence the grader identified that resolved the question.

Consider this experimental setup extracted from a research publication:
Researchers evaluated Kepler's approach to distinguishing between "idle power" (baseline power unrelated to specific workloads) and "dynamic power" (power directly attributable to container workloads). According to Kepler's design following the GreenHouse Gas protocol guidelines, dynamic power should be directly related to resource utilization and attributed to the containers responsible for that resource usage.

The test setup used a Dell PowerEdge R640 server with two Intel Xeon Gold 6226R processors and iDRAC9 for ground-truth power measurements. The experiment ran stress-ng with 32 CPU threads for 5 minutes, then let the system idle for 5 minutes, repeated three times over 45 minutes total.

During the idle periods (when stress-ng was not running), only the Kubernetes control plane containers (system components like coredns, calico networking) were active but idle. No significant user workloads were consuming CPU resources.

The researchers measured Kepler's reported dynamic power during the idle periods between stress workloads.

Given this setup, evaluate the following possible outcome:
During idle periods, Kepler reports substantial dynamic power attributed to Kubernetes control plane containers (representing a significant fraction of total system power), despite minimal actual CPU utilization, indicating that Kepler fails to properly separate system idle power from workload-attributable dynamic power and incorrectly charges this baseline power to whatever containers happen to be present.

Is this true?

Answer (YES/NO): NO